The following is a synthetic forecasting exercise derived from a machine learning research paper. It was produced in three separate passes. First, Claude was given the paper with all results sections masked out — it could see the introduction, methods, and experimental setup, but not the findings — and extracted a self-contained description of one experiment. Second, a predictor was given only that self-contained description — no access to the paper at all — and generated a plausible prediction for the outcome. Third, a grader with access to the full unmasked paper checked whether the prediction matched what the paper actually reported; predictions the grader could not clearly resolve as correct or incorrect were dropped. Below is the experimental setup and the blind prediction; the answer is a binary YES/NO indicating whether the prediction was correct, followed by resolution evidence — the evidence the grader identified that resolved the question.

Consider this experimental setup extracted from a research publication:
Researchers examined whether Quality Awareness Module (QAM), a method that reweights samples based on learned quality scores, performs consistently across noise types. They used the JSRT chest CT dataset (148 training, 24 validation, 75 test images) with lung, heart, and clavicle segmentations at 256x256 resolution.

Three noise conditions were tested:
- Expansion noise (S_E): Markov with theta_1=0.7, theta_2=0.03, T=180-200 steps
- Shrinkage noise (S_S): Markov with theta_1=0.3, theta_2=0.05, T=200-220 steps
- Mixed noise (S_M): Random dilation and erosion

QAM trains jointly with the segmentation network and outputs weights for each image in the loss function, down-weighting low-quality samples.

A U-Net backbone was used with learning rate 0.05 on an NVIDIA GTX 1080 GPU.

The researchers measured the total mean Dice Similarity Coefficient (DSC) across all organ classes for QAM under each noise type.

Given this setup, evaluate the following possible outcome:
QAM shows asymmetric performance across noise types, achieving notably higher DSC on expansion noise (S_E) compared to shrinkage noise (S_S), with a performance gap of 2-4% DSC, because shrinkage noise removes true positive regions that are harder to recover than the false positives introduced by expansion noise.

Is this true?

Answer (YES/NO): NO